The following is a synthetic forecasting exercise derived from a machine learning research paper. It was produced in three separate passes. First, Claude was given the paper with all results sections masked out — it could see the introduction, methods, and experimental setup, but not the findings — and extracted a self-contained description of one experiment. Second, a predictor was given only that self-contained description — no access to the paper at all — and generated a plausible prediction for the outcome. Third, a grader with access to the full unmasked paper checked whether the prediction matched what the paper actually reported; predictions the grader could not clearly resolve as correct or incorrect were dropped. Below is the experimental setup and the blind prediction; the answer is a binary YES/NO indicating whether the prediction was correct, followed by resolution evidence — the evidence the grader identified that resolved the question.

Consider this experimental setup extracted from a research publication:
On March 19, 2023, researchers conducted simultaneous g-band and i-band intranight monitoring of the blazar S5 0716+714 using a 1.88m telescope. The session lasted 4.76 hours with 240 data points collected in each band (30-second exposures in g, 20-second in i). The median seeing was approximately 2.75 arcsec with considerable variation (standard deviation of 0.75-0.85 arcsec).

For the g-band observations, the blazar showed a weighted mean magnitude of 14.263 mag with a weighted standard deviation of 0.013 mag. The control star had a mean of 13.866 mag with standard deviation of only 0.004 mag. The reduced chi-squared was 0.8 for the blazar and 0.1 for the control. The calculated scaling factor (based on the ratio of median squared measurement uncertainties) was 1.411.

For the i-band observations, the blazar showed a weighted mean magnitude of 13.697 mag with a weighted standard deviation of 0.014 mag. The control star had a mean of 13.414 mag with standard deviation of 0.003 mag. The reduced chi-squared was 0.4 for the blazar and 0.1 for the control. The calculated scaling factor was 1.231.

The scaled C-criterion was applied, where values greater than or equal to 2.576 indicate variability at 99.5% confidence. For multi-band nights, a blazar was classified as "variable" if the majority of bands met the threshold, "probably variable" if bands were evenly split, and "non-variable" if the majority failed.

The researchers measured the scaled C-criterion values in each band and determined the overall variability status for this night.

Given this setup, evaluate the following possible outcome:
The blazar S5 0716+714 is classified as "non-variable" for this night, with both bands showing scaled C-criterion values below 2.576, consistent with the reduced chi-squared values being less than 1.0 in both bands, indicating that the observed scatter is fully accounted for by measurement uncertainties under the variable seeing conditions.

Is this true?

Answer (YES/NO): NO